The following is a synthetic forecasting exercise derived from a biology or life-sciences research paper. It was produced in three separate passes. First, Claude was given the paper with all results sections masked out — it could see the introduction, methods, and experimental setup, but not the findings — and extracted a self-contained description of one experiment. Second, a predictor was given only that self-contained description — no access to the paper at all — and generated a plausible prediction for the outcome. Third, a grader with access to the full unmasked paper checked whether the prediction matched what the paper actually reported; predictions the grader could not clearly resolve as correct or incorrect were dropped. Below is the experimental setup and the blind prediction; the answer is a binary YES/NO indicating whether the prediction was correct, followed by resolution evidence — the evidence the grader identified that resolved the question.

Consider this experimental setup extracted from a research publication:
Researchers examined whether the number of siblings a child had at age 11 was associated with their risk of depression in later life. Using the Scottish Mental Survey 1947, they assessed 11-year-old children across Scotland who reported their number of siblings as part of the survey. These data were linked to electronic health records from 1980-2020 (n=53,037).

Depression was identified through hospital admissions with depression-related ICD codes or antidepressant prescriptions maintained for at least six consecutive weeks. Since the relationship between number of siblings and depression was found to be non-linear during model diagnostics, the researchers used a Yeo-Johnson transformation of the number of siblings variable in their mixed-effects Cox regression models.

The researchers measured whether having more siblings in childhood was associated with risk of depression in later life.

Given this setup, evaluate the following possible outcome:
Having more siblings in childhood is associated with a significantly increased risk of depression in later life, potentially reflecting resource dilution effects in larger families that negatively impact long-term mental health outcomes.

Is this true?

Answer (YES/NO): YES